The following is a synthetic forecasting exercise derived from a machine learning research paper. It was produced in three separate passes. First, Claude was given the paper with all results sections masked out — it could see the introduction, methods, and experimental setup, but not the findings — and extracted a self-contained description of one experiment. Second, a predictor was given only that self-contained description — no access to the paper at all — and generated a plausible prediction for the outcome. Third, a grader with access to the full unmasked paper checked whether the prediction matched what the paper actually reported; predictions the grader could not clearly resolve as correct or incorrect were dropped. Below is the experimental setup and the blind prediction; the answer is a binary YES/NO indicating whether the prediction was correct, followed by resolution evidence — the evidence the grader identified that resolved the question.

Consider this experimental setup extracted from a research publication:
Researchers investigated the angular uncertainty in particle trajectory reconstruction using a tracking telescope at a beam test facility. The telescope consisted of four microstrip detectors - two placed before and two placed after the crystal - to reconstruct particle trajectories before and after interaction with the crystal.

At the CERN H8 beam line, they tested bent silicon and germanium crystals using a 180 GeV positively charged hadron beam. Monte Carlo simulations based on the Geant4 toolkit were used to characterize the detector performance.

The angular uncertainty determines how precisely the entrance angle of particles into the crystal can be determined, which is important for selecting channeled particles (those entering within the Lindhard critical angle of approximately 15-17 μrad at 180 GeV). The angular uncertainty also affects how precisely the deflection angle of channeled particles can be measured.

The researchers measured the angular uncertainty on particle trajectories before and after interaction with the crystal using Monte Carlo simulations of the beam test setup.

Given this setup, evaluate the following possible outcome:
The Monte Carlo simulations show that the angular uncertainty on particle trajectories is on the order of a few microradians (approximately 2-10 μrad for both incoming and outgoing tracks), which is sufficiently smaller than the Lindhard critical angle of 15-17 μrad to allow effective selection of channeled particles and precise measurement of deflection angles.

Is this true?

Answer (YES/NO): NO